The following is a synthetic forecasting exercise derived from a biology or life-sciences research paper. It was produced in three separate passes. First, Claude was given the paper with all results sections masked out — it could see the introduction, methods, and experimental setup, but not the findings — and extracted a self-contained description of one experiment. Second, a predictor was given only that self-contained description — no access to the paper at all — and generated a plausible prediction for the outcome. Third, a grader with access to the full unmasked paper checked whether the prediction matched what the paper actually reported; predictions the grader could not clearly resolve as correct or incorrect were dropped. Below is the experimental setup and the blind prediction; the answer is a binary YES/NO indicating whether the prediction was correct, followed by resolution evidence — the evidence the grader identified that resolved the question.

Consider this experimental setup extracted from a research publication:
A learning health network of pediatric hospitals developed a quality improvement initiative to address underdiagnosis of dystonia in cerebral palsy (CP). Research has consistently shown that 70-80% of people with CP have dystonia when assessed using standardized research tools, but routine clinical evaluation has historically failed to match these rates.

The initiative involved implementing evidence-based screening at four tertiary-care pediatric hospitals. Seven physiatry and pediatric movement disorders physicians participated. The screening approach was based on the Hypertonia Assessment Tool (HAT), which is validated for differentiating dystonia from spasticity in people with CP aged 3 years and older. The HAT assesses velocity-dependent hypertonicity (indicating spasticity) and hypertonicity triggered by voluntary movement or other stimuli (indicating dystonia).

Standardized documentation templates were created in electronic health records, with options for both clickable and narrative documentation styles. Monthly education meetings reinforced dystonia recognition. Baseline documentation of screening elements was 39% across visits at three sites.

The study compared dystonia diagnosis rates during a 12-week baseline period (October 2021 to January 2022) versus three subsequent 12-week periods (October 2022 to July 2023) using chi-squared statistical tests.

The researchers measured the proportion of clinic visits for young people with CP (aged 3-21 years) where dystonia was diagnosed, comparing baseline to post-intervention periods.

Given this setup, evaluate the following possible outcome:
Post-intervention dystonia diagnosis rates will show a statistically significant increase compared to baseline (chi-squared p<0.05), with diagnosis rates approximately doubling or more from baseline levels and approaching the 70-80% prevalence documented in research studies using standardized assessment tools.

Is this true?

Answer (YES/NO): NO